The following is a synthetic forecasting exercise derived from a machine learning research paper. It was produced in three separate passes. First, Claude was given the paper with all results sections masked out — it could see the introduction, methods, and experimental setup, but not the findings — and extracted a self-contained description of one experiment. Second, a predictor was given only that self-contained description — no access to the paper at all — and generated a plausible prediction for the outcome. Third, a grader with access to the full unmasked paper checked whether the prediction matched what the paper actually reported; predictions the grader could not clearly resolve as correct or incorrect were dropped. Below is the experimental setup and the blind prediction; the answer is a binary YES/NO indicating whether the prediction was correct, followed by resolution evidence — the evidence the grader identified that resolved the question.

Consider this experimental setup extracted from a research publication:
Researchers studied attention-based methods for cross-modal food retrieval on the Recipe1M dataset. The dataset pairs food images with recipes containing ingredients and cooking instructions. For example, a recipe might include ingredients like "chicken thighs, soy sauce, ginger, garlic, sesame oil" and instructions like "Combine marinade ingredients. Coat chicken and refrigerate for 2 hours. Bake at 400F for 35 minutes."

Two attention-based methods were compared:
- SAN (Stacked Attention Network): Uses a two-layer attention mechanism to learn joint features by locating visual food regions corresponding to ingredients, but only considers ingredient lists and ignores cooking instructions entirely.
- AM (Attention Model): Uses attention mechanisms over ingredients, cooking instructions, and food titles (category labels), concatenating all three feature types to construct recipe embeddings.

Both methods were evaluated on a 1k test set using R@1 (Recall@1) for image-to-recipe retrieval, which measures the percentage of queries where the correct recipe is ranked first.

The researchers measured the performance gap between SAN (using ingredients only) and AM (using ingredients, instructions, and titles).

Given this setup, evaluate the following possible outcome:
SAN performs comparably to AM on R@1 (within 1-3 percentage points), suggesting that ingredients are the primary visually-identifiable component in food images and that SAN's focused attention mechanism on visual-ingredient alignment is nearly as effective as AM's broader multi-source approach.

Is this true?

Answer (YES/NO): NO